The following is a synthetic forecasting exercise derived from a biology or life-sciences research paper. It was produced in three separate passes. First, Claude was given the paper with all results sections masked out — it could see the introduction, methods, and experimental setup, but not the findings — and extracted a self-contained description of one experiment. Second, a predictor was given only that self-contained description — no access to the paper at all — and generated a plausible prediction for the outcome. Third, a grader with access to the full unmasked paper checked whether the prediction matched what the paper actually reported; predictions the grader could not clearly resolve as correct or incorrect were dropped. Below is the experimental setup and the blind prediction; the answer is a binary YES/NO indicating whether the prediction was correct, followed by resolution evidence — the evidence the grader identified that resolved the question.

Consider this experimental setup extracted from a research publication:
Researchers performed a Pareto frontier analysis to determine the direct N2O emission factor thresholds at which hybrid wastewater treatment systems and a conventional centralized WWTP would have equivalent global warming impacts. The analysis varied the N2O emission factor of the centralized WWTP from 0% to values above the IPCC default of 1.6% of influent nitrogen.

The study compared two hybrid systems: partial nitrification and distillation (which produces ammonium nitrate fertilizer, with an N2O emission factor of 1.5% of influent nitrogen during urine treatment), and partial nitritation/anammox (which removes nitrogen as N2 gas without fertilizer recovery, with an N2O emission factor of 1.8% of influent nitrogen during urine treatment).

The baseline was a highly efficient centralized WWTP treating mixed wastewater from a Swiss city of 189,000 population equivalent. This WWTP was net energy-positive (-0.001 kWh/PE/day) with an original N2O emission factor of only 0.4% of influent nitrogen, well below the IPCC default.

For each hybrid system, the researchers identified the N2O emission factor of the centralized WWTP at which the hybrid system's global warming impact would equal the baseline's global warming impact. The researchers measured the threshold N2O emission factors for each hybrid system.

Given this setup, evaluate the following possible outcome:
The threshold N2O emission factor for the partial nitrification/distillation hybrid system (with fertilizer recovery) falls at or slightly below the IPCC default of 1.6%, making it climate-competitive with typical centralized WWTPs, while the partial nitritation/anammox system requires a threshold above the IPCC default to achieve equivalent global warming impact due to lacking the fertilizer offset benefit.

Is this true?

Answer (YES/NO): YES